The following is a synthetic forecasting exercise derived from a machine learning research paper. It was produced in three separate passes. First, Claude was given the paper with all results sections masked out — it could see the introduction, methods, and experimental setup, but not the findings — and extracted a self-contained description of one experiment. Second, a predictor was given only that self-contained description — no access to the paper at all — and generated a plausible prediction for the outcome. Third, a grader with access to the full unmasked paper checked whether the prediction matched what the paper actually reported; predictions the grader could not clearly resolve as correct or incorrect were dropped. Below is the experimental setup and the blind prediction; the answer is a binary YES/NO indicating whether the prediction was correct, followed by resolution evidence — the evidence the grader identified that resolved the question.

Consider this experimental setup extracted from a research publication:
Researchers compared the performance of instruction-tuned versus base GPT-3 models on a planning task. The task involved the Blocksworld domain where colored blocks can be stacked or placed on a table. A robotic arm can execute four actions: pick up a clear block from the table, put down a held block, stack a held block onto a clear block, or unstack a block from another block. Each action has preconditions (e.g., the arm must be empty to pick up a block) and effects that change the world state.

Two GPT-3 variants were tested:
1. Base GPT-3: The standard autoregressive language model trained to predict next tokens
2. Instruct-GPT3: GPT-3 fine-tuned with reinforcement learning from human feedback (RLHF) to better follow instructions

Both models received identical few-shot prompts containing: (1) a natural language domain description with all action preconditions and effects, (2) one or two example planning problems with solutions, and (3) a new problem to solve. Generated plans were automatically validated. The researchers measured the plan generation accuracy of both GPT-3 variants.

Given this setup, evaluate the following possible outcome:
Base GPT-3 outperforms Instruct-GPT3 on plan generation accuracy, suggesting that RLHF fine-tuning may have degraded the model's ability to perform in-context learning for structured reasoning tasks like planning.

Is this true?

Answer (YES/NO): NO